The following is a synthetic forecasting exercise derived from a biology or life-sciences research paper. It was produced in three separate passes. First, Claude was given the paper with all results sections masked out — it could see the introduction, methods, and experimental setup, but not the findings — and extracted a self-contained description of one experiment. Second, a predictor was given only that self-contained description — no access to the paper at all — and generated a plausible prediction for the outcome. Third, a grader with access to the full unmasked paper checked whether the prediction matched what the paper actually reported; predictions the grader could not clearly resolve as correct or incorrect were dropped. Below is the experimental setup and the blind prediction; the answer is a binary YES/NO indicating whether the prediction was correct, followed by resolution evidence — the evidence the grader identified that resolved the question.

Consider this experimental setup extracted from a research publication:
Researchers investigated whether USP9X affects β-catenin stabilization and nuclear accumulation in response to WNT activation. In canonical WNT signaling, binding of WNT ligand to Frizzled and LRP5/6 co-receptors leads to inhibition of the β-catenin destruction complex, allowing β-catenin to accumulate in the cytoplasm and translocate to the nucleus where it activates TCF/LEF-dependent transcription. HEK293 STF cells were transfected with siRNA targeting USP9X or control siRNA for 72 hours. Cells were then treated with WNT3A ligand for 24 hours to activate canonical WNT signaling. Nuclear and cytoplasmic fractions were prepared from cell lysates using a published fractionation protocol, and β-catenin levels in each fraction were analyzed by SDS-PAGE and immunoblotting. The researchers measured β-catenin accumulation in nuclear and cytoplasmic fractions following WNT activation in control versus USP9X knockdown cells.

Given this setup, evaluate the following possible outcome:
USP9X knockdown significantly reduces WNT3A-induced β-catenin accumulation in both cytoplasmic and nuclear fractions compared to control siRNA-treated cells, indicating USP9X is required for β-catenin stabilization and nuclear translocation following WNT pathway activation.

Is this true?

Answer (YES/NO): NO